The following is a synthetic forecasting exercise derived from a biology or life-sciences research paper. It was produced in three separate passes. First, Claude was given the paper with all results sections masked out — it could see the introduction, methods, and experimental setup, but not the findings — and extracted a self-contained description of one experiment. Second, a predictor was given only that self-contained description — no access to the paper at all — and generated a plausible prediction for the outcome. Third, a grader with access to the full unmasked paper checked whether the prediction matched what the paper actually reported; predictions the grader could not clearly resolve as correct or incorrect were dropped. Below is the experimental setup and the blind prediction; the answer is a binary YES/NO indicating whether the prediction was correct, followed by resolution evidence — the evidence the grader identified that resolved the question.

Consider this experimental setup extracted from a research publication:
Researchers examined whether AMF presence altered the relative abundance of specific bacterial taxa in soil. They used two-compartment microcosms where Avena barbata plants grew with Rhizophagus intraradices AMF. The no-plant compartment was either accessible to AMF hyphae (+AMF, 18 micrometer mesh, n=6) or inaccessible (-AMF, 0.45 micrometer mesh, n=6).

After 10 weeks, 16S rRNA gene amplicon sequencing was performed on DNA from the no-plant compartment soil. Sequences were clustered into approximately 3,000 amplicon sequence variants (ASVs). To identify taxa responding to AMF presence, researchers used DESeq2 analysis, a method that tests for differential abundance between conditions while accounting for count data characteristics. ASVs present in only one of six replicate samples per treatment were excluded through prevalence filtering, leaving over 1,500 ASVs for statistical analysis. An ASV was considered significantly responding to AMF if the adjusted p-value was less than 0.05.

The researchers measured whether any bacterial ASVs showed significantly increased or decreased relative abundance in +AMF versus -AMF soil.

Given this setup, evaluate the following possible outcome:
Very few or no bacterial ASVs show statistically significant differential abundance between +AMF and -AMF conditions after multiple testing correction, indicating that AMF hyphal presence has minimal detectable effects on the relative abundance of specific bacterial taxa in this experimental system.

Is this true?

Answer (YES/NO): NO